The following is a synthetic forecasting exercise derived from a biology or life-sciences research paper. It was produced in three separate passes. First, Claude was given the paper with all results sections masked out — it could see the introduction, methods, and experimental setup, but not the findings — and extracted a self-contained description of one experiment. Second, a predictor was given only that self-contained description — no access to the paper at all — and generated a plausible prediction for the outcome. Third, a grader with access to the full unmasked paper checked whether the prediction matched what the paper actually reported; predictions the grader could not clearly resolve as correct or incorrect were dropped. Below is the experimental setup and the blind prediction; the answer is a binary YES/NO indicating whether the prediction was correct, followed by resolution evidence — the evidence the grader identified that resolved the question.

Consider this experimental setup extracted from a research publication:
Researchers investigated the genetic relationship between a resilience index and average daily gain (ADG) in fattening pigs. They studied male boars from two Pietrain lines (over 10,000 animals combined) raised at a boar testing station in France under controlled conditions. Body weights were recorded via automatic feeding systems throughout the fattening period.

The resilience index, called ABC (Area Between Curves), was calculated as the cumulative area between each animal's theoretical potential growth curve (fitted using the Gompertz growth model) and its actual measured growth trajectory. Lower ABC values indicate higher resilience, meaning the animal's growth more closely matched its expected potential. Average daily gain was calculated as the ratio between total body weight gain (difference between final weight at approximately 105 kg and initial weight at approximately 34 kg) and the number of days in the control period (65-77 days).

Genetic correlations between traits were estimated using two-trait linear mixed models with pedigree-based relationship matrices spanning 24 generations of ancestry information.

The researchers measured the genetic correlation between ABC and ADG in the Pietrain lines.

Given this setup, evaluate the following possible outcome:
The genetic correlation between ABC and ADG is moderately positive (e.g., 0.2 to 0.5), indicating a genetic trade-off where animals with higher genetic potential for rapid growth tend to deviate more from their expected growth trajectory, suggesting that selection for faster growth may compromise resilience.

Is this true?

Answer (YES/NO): NO